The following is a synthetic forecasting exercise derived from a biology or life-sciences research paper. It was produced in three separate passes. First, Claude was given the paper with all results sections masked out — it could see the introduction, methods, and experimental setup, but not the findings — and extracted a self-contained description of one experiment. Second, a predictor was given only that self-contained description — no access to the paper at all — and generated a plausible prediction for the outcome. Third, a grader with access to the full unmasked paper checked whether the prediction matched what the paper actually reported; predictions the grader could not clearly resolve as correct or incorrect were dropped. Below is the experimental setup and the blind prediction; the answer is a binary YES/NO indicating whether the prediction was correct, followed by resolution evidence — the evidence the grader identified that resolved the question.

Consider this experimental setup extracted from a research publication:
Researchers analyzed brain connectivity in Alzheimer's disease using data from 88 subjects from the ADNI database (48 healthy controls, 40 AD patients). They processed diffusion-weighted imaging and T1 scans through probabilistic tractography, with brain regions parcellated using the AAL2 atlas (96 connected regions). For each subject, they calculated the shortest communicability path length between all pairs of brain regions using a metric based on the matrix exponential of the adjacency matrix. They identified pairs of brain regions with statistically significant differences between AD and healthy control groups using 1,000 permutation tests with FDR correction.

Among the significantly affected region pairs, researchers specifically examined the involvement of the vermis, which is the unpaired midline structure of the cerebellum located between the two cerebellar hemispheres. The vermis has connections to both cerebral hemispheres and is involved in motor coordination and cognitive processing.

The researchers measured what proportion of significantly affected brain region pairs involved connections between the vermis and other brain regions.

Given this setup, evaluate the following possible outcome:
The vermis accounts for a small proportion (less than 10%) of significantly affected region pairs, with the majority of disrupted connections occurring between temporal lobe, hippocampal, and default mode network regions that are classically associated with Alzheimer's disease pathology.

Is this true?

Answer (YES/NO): NO